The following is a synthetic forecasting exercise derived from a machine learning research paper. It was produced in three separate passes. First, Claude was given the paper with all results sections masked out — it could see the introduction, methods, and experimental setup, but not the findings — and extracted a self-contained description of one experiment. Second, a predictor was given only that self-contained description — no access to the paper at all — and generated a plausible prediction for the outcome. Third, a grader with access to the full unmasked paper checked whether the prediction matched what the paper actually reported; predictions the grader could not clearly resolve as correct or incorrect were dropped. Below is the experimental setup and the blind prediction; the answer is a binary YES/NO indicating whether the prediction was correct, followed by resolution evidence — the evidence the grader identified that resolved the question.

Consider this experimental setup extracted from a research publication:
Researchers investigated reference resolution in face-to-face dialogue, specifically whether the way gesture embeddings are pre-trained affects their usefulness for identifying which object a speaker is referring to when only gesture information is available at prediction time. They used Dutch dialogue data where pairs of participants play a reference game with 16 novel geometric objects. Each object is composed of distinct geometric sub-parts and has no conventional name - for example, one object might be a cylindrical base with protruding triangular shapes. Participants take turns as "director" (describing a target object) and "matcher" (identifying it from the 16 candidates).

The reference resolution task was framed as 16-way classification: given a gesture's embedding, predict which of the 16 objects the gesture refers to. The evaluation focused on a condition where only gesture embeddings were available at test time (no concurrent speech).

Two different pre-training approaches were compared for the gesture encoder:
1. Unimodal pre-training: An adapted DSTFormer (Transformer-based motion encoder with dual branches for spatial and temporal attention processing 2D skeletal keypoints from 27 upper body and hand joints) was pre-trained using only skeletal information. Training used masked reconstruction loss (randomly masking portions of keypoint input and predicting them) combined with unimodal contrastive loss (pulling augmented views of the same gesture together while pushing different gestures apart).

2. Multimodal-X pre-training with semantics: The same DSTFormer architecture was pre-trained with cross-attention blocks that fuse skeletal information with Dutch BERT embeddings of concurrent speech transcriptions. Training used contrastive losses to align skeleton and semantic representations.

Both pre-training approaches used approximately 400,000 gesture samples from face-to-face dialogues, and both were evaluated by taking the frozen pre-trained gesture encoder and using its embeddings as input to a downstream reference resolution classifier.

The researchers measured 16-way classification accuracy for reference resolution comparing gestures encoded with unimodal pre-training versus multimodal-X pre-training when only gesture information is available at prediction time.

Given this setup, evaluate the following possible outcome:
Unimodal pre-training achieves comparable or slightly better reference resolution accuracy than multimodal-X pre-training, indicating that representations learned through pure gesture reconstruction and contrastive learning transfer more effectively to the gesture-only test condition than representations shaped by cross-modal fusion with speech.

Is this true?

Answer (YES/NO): NO